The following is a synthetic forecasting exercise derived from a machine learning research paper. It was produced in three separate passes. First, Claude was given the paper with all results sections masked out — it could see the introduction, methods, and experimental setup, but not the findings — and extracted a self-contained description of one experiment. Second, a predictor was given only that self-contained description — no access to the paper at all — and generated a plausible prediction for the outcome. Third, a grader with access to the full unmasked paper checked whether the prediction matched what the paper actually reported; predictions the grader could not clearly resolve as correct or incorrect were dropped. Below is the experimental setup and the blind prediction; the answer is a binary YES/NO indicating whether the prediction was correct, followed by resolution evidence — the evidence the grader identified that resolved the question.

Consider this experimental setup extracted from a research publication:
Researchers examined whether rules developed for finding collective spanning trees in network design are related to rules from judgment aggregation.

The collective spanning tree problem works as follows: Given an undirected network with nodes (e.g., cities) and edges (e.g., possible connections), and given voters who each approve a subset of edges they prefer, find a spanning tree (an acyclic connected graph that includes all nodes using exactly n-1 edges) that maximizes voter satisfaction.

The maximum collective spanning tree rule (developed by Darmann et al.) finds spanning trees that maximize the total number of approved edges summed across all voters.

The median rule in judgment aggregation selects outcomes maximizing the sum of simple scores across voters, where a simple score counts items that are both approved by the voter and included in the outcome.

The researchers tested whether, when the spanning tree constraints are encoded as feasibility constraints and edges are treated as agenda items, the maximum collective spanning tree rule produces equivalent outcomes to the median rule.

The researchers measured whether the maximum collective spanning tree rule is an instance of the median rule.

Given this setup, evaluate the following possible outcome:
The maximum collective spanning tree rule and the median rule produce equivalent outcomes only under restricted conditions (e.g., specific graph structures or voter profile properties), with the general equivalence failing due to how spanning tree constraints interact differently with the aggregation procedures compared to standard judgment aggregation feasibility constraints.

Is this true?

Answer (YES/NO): NO